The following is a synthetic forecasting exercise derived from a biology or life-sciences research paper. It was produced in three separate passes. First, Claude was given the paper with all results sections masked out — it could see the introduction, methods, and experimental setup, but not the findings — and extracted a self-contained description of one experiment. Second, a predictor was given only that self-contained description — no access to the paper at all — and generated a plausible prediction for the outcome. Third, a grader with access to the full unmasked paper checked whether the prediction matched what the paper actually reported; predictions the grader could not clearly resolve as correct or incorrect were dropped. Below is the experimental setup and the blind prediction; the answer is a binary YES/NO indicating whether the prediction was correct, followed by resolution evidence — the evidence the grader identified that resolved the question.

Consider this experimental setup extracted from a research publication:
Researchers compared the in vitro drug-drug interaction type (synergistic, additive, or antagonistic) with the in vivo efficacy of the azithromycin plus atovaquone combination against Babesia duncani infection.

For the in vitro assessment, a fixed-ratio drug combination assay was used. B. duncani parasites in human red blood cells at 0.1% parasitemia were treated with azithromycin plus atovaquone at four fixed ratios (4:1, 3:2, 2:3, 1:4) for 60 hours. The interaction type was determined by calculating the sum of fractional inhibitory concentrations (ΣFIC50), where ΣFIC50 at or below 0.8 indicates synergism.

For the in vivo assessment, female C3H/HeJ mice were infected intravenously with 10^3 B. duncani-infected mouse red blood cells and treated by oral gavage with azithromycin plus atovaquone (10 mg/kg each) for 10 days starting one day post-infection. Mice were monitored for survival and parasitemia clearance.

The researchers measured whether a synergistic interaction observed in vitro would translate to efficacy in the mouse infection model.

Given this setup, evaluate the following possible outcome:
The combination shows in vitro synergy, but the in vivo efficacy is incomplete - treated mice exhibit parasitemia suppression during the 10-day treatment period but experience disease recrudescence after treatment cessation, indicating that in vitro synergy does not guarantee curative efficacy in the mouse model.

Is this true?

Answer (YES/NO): YES